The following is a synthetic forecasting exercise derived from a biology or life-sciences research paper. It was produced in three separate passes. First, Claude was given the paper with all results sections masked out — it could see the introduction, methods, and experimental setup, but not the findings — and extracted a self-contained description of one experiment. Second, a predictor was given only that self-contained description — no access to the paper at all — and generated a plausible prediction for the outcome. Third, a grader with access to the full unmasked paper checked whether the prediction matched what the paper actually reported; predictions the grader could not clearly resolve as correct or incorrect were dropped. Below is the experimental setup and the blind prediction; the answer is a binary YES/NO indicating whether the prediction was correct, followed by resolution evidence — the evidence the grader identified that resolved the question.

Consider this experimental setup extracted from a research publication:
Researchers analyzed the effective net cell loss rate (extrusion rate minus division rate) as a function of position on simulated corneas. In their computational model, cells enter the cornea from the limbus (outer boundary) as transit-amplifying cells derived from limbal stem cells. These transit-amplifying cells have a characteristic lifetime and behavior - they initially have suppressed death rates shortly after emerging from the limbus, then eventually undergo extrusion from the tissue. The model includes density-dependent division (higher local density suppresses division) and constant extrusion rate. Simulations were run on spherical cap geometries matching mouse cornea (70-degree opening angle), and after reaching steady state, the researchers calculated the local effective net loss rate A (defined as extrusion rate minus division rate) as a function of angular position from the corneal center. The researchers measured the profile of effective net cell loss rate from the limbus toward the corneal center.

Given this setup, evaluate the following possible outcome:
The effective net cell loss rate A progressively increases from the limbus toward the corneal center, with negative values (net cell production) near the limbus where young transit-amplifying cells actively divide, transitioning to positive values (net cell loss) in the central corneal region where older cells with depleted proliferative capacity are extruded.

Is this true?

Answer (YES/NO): NO